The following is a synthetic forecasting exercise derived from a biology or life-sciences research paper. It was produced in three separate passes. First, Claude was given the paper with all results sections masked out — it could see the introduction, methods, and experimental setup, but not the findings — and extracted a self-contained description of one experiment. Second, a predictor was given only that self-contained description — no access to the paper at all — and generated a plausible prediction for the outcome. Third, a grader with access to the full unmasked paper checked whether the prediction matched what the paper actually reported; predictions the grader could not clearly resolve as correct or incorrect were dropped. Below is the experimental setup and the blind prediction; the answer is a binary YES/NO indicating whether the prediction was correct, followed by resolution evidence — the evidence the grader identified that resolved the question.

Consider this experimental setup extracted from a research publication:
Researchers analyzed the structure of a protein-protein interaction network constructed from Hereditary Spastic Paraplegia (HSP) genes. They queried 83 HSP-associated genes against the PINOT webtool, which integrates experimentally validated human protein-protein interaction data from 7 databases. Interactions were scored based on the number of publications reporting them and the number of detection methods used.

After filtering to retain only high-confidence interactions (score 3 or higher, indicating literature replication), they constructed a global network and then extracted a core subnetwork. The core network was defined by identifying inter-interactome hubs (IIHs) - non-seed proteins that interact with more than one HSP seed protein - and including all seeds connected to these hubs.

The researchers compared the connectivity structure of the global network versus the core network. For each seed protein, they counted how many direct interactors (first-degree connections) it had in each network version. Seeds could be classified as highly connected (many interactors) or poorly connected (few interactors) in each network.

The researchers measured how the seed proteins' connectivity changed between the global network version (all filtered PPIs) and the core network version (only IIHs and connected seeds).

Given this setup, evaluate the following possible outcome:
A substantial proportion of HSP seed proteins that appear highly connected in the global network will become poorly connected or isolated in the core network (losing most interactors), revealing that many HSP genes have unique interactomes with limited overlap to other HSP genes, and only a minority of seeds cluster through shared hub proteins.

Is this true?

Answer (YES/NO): NO